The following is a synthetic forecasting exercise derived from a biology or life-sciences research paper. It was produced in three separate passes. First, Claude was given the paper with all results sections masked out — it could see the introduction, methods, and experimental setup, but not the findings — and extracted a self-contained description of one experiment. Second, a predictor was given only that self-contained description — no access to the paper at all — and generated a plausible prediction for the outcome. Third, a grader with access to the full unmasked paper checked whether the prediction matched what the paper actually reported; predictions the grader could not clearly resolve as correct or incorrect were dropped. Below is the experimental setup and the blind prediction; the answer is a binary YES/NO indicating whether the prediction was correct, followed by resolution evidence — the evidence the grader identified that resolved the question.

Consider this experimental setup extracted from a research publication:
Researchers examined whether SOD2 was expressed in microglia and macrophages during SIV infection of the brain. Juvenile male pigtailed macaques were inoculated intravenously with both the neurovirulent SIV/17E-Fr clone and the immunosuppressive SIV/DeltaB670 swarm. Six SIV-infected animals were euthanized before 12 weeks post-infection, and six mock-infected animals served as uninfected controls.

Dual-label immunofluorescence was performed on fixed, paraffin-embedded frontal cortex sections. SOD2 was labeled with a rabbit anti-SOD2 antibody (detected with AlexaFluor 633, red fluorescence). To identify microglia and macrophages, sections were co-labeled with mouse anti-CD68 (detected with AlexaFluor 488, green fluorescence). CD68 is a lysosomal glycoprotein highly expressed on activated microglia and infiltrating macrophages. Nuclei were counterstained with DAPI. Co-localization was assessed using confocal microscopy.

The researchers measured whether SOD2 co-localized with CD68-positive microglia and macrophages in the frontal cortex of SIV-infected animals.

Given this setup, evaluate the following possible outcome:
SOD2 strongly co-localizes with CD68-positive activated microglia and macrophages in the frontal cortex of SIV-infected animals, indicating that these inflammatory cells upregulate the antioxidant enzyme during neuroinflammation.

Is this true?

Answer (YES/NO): NO